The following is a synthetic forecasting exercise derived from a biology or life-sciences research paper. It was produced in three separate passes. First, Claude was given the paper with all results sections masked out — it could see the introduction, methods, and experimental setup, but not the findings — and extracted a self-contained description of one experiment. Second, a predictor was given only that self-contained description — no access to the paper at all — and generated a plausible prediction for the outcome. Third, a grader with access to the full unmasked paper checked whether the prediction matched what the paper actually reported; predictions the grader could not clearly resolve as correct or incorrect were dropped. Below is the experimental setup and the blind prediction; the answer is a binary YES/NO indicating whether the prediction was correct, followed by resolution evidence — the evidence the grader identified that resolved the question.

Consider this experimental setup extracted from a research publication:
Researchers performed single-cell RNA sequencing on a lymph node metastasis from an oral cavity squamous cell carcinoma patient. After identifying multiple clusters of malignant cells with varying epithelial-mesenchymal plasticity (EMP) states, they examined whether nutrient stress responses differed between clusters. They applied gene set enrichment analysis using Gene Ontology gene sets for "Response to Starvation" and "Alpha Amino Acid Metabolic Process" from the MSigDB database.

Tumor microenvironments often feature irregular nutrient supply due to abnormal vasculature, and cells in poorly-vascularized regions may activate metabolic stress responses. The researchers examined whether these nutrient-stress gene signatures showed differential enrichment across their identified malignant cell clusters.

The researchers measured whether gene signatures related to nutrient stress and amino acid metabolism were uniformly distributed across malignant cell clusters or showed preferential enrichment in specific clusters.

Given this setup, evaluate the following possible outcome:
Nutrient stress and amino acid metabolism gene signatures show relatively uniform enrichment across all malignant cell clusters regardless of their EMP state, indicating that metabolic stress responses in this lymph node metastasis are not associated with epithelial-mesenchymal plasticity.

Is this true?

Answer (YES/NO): NO